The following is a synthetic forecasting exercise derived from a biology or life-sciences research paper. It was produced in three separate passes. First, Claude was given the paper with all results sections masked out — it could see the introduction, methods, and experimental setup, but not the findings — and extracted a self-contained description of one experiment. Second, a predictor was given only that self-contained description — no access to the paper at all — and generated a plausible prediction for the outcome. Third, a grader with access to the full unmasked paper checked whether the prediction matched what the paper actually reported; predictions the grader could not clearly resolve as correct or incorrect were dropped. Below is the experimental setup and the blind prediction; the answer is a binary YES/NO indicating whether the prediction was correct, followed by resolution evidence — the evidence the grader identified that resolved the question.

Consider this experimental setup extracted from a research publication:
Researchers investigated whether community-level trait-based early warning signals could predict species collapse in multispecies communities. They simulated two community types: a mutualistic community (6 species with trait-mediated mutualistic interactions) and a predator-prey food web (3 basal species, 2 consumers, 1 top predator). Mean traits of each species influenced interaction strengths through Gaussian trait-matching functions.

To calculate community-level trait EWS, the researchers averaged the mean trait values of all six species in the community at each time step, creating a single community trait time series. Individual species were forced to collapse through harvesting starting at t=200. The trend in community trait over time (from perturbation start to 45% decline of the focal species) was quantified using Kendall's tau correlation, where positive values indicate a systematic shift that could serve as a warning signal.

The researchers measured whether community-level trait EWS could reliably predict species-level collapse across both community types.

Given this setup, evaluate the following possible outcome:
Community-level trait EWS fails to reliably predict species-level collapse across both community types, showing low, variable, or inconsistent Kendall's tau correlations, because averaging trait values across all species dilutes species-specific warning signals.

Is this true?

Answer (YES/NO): YES